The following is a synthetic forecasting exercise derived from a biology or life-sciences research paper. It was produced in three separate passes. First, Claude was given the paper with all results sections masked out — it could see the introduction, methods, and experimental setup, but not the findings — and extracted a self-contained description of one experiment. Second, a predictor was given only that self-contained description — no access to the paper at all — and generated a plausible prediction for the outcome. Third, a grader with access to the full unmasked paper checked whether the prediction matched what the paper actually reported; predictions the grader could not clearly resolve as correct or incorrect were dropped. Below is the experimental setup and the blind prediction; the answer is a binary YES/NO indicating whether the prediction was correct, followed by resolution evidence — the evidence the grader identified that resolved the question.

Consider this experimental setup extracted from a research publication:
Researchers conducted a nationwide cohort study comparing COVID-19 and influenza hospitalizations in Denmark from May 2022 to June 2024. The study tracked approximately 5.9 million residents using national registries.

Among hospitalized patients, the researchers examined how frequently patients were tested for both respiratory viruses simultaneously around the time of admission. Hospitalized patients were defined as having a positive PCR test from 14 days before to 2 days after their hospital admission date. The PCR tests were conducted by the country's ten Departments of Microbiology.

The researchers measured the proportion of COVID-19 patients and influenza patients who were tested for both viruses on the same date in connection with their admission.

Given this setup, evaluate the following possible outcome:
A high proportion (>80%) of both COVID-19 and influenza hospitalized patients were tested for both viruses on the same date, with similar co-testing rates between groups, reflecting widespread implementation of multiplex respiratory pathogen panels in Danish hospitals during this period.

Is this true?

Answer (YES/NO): NO